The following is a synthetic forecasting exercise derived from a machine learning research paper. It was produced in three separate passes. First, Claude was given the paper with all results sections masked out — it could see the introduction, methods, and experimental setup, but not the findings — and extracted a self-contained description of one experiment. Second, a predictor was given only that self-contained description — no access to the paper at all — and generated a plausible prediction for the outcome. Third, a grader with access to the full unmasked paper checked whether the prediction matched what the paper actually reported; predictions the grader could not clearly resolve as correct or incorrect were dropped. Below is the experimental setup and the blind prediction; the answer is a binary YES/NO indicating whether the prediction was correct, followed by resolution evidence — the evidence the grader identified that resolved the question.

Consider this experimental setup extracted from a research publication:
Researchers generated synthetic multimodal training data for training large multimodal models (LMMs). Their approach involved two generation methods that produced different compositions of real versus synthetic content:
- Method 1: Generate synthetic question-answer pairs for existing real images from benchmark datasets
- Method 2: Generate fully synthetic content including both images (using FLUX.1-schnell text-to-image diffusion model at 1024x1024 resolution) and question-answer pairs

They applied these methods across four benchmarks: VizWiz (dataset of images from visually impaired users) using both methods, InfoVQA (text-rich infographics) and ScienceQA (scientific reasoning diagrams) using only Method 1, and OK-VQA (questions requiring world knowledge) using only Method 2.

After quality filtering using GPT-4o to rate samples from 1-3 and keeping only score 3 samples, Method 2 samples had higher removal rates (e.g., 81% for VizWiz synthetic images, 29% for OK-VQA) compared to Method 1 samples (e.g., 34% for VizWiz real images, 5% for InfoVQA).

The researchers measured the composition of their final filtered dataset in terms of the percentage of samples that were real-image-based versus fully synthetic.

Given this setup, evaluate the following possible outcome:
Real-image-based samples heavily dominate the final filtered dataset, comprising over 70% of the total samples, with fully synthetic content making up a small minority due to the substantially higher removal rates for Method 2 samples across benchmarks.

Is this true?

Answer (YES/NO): NO